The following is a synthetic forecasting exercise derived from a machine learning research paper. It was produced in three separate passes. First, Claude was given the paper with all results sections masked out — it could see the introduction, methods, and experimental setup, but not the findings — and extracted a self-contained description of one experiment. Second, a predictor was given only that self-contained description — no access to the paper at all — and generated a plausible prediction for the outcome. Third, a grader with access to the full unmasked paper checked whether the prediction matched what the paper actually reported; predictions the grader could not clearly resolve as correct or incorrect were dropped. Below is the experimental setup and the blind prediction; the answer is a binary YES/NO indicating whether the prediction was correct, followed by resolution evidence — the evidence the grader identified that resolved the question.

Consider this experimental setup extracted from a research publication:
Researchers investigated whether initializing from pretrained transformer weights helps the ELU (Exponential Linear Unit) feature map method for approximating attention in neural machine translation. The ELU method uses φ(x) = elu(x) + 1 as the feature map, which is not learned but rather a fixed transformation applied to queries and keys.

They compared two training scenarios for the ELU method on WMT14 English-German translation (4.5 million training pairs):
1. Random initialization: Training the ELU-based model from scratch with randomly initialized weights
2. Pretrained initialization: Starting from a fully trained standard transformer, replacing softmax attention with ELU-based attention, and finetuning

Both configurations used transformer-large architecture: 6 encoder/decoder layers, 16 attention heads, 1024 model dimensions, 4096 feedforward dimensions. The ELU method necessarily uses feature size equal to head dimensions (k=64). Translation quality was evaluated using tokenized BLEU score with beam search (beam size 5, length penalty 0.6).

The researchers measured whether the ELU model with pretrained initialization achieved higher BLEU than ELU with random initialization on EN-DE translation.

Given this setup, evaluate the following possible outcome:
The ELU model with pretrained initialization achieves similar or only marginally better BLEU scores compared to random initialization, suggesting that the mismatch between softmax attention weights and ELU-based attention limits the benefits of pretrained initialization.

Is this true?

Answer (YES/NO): YES